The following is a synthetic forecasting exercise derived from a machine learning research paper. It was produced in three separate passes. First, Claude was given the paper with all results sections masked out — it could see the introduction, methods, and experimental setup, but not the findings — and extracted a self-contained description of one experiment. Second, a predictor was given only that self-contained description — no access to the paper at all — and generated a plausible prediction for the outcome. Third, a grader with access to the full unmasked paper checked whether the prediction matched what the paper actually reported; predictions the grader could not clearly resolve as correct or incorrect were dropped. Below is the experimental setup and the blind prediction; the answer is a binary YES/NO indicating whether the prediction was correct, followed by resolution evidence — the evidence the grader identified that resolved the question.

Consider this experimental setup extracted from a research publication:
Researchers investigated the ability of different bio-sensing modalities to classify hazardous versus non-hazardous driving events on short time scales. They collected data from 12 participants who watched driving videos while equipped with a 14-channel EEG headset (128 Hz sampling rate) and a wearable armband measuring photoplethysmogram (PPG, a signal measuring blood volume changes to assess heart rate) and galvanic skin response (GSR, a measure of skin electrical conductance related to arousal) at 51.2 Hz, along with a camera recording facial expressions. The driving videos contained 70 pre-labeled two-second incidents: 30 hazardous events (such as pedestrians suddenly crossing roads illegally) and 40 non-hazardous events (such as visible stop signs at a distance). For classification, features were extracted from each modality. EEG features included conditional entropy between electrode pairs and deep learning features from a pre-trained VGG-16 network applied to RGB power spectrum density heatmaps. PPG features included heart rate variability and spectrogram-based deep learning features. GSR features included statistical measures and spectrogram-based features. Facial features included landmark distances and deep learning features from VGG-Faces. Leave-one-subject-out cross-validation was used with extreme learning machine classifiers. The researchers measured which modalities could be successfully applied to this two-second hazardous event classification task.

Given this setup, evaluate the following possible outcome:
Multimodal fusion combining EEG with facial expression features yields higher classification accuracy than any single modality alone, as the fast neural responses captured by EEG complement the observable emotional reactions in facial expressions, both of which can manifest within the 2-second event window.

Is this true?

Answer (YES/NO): YES